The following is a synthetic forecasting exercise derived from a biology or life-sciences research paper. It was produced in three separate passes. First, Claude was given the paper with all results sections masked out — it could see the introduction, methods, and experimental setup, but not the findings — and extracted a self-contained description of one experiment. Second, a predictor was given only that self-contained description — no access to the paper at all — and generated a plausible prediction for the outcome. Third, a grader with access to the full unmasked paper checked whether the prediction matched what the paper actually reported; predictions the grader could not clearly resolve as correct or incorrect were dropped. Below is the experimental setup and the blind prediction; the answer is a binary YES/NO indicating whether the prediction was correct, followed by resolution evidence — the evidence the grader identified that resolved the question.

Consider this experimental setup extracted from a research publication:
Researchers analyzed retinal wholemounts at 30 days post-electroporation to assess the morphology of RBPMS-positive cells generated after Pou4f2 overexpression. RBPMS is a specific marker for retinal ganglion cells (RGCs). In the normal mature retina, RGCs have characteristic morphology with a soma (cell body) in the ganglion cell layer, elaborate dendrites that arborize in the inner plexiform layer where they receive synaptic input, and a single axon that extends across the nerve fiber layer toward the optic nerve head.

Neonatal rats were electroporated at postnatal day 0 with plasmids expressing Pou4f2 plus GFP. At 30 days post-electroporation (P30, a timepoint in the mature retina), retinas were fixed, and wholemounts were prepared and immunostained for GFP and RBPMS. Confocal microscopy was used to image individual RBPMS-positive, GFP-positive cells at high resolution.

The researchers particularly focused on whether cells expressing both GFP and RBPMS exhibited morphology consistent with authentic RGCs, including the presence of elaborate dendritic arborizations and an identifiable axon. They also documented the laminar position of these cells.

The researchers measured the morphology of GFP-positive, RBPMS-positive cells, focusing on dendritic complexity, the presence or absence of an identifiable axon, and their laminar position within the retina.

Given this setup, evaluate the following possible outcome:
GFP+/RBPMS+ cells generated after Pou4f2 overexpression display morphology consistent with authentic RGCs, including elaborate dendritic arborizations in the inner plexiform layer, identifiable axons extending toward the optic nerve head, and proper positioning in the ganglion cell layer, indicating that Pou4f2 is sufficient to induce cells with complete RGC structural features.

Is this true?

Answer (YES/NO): NO